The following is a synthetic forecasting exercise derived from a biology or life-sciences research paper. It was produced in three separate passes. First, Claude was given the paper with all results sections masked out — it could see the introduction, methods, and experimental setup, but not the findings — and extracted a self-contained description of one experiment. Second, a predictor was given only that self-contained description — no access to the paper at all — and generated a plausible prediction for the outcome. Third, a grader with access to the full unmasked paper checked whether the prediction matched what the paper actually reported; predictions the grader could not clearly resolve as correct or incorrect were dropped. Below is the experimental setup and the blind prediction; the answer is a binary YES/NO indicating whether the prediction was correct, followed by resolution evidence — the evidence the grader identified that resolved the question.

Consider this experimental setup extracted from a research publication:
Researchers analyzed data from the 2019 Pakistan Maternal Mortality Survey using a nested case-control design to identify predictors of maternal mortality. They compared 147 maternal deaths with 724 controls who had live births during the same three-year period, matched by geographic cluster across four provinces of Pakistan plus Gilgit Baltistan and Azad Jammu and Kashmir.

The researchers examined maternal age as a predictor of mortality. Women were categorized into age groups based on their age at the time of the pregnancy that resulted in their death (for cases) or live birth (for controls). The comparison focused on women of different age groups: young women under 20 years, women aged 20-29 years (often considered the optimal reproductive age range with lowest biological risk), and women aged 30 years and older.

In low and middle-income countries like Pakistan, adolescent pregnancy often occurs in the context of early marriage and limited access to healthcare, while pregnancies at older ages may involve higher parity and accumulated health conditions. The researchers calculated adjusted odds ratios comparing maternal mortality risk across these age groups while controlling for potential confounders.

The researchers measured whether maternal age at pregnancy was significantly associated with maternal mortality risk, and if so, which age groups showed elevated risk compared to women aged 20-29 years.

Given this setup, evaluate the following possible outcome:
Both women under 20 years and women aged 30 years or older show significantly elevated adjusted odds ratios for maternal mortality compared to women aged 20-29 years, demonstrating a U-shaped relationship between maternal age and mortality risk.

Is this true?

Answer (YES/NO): NO